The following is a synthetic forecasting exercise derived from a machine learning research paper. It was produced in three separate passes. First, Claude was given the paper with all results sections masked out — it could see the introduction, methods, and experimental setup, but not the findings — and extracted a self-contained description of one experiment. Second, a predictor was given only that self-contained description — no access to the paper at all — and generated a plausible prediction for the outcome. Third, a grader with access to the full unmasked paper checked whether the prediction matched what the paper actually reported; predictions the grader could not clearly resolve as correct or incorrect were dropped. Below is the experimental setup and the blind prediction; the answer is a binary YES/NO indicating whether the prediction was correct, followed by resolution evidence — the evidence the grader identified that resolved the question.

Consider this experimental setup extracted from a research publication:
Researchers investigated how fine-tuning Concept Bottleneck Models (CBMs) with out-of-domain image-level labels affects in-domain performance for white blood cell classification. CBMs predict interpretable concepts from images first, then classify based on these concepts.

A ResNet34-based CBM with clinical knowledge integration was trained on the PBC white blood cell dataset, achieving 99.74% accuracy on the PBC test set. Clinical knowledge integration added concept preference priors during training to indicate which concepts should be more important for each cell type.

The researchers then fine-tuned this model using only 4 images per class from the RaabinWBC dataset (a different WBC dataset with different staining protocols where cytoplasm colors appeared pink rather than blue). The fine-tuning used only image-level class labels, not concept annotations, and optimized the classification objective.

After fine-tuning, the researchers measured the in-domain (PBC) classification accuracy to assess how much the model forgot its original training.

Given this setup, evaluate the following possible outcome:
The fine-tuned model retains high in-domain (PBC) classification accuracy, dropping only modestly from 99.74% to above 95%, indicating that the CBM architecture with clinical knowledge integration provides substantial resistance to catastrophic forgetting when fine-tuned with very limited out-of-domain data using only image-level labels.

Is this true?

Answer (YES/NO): NO